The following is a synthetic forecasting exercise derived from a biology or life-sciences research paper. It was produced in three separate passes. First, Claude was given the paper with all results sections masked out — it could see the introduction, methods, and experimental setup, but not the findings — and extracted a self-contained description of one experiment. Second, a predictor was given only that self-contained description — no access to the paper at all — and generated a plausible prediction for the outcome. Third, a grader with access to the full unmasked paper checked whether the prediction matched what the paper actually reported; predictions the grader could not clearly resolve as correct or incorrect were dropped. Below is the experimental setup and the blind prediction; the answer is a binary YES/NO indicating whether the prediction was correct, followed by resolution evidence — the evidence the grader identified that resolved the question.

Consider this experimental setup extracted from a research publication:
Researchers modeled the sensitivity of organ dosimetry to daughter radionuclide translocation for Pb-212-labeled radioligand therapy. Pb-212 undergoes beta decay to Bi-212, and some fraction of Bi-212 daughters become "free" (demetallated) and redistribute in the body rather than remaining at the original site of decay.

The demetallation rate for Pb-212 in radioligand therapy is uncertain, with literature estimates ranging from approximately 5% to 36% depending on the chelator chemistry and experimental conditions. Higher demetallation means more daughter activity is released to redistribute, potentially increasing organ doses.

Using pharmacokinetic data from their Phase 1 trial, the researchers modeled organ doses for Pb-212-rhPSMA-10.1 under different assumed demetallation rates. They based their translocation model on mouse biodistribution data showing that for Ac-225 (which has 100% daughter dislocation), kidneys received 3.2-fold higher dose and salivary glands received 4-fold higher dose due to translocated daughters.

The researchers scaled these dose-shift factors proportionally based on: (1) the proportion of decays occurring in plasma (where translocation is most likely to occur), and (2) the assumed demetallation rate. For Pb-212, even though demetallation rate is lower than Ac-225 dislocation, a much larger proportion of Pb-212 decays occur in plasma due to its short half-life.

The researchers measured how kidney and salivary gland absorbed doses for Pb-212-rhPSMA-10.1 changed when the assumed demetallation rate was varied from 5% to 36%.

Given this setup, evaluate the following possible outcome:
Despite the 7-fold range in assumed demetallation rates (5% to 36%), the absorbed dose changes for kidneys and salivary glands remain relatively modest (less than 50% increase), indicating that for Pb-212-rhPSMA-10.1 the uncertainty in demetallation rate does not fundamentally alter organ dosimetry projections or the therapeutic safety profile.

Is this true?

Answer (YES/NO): NO